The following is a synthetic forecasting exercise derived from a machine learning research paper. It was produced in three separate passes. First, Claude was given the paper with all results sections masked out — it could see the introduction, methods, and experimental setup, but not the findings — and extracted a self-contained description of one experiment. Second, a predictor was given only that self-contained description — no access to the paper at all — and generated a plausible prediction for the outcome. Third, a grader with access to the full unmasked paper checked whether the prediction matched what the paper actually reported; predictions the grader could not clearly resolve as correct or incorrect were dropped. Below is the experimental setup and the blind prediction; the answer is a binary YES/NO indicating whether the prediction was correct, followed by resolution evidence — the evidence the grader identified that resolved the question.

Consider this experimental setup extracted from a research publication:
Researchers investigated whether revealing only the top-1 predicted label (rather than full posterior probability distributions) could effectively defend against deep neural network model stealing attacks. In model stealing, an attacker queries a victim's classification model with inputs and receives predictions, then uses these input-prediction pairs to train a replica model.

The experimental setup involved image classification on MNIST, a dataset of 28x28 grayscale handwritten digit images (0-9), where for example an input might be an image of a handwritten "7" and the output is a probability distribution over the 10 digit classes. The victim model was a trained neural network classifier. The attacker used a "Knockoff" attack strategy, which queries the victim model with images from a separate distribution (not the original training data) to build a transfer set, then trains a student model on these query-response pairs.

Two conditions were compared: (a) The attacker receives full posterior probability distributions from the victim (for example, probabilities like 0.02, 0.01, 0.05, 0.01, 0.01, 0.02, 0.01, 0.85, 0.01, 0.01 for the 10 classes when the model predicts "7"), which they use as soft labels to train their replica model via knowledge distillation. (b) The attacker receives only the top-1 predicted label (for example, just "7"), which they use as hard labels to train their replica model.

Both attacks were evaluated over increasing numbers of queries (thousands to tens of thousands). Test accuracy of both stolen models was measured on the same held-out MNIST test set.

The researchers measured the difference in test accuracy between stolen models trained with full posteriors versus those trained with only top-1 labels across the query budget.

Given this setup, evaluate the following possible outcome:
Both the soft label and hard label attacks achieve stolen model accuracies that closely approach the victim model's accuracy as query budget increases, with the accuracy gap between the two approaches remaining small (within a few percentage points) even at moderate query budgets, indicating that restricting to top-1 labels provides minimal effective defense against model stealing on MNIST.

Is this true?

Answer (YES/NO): YES